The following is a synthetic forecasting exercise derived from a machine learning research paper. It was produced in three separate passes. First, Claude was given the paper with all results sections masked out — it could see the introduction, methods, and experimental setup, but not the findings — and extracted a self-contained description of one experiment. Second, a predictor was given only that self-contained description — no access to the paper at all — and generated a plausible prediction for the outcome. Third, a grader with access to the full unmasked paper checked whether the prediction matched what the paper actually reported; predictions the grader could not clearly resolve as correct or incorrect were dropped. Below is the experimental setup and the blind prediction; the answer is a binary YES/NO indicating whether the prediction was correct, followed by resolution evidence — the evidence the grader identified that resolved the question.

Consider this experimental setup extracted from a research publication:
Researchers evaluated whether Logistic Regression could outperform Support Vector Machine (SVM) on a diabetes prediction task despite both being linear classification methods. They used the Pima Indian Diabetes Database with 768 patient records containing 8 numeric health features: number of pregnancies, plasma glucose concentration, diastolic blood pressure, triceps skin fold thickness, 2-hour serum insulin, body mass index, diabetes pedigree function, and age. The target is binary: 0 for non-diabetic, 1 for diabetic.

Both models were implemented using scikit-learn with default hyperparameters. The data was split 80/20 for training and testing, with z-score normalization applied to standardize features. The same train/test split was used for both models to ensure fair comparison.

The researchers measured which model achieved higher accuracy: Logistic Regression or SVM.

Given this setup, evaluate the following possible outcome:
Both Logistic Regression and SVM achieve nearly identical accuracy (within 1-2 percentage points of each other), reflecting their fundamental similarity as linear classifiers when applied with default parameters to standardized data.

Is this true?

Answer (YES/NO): YES